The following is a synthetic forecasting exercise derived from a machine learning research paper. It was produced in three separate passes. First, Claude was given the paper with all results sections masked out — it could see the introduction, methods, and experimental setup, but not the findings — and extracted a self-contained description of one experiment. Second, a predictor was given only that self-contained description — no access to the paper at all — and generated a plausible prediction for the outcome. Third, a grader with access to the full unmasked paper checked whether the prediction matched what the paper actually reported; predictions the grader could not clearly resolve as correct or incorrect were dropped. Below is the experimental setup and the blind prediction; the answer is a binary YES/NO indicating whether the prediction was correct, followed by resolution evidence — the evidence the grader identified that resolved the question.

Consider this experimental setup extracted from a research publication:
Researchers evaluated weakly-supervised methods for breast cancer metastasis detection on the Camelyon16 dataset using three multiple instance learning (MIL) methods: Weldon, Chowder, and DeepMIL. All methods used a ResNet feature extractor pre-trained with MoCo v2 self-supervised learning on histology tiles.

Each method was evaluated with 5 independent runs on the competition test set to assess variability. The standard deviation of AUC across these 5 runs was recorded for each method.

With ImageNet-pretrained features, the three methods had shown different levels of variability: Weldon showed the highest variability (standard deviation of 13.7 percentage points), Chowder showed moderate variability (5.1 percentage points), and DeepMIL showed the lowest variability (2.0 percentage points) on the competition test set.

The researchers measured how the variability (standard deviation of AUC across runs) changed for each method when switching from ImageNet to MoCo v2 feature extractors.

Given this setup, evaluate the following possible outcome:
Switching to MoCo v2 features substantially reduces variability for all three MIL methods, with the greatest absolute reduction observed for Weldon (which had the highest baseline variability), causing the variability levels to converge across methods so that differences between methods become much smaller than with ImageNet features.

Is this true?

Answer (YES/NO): YES